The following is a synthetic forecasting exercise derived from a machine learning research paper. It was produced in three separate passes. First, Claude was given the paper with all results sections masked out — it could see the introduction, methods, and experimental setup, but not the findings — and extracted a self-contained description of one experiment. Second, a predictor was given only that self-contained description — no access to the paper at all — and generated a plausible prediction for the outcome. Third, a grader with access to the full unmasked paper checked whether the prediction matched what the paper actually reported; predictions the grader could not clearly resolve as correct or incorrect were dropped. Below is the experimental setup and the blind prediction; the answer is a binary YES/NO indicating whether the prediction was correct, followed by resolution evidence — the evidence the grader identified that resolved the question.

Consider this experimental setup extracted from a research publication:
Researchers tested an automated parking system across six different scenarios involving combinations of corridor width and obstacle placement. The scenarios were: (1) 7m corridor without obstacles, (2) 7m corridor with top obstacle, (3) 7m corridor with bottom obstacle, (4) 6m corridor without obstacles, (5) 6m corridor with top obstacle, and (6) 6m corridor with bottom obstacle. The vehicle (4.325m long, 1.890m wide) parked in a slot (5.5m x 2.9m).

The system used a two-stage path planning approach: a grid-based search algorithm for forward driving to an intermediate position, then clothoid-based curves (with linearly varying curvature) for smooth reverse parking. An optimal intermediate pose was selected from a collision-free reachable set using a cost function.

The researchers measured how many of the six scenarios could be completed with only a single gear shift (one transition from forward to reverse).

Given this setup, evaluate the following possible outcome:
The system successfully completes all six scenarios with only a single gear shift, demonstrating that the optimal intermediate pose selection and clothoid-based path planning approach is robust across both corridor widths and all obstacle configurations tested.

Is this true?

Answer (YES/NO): NO